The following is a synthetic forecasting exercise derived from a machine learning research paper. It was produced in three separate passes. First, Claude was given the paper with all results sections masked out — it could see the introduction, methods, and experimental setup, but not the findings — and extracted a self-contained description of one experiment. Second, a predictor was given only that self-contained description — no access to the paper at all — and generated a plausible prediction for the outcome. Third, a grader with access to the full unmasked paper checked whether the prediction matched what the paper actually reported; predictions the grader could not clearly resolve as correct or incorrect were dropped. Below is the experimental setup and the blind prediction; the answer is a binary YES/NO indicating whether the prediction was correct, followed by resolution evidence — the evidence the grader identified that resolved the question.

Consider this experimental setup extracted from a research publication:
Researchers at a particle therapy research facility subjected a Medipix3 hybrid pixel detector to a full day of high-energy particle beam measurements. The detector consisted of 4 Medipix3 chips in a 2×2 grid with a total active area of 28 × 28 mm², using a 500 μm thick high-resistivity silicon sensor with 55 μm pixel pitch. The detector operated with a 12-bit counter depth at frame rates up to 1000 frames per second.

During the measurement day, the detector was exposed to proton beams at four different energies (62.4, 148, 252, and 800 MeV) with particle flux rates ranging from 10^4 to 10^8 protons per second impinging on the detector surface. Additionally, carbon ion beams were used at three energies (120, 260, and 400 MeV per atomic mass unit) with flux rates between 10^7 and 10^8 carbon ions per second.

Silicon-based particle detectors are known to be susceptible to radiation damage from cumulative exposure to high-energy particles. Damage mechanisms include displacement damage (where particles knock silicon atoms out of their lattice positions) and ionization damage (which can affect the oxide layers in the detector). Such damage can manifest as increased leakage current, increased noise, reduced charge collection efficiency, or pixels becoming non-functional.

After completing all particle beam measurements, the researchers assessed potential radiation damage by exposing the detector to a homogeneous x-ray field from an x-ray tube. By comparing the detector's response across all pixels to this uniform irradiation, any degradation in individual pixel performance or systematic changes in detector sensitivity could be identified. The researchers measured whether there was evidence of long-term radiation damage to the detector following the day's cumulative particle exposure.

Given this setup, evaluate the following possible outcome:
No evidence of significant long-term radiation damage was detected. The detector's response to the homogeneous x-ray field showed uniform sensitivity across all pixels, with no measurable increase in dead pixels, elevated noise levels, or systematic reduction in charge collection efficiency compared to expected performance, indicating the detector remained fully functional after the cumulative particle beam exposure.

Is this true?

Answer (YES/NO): YES